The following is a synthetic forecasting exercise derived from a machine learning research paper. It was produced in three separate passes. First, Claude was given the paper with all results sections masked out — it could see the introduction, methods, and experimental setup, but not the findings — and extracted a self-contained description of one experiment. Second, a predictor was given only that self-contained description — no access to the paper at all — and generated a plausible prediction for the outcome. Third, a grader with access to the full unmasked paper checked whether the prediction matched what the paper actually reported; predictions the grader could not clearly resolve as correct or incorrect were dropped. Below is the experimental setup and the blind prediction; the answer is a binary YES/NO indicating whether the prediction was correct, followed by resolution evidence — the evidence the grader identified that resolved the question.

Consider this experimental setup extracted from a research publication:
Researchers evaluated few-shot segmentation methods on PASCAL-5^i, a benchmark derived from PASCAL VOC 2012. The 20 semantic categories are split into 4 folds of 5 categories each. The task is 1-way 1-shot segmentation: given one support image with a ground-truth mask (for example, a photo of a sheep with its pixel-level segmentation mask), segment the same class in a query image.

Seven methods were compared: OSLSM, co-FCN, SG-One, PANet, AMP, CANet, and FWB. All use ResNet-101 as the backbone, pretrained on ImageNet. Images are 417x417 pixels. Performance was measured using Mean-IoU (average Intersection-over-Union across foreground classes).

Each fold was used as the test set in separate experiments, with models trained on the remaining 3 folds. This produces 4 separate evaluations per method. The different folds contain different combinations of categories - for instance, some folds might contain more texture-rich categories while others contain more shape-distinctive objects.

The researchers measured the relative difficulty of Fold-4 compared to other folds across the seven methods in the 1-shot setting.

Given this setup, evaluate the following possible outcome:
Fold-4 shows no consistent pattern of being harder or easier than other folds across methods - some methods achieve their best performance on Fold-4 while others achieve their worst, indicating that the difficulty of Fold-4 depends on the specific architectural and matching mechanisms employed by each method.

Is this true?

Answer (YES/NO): NO